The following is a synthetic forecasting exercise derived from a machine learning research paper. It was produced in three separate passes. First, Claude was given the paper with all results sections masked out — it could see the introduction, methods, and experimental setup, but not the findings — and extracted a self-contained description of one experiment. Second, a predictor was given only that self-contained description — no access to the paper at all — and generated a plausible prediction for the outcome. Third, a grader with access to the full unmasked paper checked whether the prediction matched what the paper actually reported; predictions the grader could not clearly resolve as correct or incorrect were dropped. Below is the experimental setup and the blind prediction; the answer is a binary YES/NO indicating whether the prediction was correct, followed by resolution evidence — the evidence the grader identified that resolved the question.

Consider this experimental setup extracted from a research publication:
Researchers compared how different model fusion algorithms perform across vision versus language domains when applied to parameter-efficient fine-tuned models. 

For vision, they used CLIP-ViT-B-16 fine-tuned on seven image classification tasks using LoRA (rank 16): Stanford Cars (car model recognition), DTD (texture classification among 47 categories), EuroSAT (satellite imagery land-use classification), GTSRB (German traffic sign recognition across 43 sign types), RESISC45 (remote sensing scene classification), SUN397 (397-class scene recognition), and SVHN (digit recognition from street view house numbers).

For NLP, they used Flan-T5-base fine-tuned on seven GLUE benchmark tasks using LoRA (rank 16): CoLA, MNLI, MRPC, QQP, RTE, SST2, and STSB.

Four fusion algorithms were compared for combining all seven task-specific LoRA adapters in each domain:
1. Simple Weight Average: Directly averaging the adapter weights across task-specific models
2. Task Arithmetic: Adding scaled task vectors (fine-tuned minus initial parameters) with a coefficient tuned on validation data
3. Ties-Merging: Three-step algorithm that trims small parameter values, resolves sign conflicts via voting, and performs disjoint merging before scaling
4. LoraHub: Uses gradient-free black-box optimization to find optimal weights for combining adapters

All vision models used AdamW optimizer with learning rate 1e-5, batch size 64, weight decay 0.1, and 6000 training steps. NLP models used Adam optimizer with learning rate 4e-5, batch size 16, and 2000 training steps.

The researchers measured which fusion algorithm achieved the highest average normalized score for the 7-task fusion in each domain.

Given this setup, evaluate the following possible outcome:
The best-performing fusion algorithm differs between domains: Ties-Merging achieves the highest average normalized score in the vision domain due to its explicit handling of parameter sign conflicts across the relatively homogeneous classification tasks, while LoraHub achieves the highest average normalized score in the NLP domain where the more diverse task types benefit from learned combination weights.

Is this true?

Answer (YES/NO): NO